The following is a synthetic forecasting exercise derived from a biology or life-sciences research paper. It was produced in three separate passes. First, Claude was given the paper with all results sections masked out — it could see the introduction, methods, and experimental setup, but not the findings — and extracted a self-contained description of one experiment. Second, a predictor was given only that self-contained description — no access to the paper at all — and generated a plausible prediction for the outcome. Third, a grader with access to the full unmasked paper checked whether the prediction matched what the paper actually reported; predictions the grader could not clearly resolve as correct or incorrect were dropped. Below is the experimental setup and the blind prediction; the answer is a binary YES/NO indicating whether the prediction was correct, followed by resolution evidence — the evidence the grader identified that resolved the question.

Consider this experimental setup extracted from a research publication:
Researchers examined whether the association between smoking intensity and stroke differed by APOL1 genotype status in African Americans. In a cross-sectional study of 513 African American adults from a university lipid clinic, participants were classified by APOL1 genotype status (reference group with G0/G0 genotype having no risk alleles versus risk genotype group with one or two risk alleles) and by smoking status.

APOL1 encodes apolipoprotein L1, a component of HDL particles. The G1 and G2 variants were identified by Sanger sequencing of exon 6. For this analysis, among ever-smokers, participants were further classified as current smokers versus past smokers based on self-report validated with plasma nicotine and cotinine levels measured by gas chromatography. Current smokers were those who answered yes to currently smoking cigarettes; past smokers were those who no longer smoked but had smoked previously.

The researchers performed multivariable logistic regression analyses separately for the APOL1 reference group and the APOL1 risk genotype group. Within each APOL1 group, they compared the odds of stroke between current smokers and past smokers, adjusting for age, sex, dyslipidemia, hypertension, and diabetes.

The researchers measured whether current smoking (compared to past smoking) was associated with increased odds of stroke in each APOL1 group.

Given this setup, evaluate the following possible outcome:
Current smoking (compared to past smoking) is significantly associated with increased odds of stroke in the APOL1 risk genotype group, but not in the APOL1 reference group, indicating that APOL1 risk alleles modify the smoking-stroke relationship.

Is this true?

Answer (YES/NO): NO